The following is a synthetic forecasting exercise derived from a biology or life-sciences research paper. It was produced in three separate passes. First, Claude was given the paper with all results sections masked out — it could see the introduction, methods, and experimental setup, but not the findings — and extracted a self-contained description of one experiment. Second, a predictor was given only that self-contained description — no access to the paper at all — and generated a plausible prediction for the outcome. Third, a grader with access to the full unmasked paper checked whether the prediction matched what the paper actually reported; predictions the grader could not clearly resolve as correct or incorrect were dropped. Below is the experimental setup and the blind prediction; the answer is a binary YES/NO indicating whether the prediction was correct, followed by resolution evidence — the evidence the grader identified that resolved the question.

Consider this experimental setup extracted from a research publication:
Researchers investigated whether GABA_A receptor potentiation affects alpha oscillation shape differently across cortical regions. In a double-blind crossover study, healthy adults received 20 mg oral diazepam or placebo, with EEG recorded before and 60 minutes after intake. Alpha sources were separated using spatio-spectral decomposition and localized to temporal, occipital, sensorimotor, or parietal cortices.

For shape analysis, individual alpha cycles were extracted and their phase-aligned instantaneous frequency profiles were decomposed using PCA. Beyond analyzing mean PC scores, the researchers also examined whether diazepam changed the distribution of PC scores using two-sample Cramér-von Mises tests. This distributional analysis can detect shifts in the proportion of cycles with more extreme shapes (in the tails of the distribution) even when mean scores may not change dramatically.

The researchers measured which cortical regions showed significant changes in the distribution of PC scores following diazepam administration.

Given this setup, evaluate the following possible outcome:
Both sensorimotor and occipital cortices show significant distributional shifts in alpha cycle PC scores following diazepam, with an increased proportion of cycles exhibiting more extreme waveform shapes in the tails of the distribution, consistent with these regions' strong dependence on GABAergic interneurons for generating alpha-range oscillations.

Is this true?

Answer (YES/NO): NO